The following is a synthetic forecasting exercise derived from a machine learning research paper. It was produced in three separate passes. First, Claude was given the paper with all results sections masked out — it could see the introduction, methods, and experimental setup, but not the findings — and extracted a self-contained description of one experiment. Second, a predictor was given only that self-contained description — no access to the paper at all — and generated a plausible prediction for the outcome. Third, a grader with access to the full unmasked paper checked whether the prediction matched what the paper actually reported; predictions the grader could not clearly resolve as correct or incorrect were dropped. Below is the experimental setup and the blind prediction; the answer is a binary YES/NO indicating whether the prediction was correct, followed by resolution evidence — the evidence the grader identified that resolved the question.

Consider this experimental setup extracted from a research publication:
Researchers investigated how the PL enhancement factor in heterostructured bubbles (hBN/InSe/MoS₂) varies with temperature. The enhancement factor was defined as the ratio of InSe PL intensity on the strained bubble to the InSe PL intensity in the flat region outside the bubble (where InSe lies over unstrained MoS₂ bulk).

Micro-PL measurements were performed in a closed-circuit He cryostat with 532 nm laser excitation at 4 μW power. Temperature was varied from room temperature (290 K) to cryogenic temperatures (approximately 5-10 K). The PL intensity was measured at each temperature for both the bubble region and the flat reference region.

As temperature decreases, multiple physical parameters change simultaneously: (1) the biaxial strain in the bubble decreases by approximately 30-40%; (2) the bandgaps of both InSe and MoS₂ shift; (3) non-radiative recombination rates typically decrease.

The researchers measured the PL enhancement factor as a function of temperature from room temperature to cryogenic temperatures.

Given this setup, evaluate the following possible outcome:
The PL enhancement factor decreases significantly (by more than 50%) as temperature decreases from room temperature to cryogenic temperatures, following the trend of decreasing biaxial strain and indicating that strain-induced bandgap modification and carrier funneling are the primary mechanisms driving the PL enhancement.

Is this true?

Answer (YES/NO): NO